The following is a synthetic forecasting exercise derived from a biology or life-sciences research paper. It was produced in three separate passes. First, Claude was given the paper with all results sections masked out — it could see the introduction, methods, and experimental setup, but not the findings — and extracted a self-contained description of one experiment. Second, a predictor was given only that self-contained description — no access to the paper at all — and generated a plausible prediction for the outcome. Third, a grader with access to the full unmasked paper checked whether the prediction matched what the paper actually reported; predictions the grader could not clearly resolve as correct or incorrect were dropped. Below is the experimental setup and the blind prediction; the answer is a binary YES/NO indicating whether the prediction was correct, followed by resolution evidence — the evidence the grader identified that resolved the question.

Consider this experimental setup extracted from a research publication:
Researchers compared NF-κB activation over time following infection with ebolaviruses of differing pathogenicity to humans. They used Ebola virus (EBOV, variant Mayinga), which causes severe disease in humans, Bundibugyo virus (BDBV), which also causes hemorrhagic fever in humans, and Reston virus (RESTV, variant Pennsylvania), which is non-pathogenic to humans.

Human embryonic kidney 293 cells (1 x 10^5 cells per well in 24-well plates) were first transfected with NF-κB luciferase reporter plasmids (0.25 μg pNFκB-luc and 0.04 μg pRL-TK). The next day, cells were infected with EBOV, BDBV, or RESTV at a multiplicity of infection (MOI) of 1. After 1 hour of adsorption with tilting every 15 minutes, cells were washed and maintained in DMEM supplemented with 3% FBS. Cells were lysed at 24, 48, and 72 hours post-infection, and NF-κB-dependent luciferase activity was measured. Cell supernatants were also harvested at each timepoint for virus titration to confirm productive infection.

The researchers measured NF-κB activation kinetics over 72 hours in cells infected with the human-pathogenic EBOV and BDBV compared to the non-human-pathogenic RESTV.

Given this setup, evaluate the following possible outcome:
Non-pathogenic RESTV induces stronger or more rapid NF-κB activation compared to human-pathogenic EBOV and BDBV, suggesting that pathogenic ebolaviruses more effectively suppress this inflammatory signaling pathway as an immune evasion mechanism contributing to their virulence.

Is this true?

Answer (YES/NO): NO